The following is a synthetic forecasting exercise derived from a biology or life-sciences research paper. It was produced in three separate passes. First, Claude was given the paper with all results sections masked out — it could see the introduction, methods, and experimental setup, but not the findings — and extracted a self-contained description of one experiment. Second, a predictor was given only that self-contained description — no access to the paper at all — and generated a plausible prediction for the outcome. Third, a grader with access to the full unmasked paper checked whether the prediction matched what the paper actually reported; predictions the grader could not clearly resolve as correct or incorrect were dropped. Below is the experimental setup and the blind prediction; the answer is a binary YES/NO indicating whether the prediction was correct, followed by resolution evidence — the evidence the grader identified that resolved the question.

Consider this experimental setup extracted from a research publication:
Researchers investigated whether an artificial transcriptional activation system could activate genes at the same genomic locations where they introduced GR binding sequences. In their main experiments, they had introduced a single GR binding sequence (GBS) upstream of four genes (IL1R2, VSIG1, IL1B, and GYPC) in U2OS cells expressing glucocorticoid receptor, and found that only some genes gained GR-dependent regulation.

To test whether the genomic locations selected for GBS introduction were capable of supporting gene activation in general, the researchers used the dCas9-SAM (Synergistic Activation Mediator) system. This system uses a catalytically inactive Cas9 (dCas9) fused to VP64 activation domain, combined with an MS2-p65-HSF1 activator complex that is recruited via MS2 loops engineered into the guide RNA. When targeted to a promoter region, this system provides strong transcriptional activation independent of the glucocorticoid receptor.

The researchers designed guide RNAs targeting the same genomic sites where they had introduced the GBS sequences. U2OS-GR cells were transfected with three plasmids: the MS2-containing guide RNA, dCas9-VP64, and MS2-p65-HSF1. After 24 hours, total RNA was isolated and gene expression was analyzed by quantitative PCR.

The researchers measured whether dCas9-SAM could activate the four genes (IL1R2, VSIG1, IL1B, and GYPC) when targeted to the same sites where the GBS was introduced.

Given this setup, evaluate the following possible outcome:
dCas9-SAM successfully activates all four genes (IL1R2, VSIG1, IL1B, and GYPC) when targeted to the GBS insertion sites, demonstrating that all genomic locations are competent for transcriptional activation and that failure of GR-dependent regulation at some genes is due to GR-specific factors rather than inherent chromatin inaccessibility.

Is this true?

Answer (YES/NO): NO